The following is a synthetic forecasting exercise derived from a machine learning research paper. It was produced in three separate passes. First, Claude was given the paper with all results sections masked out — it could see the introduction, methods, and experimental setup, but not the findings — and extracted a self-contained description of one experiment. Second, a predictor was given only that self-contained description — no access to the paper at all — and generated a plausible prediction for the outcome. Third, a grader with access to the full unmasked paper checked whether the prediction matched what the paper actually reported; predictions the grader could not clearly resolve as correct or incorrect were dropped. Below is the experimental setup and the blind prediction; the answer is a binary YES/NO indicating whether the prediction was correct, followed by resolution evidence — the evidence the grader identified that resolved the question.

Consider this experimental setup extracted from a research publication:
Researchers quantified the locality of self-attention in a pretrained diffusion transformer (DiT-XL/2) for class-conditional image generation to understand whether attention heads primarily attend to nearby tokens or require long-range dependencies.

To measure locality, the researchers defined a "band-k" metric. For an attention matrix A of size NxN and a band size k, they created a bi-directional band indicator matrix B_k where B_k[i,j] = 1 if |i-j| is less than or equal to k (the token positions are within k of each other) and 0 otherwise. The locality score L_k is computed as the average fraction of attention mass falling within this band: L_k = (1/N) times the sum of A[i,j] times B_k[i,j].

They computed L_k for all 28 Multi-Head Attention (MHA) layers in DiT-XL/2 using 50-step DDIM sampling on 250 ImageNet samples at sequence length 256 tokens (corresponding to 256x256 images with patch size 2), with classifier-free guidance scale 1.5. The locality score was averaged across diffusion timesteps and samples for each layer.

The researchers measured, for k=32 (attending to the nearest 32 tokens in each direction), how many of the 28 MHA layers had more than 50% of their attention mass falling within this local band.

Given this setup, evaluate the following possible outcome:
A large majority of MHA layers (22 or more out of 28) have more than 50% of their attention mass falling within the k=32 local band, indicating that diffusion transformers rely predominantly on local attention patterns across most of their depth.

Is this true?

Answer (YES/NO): NO